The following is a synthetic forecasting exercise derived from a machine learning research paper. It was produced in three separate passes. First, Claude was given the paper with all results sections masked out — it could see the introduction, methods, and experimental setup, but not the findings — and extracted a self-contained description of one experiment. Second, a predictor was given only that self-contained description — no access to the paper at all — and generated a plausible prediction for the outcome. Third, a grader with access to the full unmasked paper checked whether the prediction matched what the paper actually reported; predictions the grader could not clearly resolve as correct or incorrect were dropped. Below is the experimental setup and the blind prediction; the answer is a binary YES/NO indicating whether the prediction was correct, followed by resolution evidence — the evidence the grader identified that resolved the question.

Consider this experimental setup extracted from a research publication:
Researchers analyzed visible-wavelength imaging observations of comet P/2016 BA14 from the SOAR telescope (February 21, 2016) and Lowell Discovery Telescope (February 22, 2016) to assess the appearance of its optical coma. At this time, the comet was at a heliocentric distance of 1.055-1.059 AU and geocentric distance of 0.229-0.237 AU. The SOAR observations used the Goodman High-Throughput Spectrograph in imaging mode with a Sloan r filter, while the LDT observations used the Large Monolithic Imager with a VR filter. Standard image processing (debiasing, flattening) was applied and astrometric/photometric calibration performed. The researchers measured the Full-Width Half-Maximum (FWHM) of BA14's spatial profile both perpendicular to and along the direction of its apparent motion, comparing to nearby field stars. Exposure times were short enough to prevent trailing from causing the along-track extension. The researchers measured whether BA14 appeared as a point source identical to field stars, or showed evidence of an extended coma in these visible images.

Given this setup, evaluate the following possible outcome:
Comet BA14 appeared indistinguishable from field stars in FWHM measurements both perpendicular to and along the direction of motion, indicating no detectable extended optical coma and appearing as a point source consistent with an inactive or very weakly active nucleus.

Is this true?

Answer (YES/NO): NO